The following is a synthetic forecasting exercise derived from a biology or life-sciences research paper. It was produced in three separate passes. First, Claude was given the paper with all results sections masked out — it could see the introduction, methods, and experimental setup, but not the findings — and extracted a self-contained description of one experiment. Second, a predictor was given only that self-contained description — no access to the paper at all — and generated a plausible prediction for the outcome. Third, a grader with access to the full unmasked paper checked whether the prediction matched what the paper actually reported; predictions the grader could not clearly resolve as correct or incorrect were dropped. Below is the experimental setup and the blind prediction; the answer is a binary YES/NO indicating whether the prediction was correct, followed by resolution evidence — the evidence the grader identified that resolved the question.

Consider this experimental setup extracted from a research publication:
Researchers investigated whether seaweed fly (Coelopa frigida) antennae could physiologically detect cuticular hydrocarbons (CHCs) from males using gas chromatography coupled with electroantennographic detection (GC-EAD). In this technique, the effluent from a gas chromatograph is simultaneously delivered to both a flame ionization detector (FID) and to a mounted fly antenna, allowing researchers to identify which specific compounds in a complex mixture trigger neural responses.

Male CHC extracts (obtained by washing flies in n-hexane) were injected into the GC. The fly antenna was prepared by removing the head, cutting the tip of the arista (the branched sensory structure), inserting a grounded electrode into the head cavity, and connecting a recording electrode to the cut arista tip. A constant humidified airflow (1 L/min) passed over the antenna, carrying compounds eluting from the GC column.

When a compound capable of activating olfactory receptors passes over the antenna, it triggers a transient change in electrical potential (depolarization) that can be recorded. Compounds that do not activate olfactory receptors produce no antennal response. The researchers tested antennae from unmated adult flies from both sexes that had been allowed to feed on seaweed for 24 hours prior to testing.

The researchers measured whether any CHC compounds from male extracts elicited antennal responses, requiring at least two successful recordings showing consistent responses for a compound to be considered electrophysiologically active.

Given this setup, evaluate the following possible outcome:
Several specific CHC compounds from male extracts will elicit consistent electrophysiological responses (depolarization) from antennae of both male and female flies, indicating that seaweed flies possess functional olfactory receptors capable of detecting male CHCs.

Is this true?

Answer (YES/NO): YES